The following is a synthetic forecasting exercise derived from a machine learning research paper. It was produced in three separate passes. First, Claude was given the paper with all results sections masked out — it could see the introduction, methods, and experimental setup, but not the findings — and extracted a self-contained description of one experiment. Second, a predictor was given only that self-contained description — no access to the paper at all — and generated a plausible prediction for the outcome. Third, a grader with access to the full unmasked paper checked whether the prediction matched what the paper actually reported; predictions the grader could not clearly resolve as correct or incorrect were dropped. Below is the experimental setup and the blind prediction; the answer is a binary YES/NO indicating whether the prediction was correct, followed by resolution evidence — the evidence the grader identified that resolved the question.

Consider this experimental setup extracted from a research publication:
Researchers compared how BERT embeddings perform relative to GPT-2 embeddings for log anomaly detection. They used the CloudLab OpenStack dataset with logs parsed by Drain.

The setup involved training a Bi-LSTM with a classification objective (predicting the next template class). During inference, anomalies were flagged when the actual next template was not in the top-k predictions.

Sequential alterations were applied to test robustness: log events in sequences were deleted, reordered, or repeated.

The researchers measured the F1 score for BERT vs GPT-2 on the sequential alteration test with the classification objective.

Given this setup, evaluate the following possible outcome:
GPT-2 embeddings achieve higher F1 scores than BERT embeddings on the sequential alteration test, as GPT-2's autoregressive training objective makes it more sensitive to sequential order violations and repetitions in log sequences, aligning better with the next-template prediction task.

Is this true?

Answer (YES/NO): NO